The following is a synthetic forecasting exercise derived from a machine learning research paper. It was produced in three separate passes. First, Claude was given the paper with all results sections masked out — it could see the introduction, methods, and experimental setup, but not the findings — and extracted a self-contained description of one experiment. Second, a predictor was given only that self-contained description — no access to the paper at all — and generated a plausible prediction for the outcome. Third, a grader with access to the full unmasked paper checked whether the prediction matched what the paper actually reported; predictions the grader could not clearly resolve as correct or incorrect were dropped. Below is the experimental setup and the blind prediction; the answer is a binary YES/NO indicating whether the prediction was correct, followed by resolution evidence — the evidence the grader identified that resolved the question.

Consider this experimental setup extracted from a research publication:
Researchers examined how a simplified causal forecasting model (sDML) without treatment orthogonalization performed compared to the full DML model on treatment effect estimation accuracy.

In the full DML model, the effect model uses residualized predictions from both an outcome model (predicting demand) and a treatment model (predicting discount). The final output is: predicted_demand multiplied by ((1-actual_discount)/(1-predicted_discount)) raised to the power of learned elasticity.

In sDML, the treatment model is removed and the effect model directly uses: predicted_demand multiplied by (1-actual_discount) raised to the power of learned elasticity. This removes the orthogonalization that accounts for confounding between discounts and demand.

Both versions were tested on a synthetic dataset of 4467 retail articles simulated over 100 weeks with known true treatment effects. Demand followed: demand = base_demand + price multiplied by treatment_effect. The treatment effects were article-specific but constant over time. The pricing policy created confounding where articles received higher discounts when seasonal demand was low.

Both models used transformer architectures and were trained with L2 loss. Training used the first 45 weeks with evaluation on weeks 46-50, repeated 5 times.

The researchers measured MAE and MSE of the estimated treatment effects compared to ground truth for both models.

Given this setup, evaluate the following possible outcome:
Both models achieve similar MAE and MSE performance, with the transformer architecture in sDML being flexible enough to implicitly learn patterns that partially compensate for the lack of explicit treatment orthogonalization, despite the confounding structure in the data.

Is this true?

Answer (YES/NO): NO